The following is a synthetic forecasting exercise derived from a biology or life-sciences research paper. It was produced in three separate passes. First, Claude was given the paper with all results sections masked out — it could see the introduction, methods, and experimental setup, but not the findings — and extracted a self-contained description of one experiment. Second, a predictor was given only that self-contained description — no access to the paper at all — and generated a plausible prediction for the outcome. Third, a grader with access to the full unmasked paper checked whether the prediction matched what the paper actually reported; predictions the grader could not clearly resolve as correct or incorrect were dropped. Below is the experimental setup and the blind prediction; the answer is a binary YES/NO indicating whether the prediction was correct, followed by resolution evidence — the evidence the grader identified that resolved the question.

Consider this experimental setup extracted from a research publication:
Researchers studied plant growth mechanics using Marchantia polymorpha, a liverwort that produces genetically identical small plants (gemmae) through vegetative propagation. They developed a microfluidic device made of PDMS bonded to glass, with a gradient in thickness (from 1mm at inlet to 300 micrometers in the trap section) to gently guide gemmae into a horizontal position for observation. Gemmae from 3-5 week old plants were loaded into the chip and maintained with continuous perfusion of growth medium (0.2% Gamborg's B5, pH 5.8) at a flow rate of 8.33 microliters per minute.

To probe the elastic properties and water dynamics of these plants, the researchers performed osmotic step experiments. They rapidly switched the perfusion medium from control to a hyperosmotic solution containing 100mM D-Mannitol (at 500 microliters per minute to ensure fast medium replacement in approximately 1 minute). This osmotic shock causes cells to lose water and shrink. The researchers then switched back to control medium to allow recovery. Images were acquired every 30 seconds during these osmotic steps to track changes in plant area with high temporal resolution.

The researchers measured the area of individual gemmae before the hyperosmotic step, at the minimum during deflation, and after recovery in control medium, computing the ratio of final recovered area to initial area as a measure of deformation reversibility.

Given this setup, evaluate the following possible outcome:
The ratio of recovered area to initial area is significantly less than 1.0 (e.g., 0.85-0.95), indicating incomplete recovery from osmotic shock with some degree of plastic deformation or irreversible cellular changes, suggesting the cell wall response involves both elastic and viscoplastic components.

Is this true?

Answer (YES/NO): NO